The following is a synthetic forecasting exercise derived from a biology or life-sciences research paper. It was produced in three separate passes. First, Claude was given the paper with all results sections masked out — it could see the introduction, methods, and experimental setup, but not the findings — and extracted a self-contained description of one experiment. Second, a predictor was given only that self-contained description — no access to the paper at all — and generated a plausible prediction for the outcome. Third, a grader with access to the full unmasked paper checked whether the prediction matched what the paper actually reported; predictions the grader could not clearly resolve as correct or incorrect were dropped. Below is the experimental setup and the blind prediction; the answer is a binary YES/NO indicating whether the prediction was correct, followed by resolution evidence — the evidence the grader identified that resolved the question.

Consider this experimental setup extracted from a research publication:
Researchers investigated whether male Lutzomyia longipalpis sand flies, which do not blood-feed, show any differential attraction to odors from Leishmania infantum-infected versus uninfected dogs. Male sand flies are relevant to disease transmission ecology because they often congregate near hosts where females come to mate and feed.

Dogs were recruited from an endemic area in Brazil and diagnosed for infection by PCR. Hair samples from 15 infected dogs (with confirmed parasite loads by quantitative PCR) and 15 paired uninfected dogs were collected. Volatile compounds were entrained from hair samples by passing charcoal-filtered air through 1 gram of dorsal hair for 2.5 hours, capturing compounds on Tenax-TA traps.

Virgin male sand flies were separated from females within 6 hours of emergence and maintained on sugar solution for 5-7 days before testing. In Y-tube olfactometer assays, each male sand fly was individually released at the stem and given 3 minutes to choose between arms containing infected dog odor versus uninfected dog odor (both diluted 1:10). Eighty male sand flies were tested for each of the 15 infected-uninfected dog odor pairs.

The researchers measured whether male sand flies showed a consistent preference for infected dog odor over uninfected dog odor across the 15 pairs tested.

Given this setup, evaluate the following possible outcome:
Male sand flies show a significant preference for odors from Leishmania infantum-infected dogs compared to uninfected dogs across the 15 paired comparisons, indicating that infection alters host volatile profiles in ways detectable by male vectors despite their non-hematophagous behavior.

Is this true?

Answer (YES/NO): NO